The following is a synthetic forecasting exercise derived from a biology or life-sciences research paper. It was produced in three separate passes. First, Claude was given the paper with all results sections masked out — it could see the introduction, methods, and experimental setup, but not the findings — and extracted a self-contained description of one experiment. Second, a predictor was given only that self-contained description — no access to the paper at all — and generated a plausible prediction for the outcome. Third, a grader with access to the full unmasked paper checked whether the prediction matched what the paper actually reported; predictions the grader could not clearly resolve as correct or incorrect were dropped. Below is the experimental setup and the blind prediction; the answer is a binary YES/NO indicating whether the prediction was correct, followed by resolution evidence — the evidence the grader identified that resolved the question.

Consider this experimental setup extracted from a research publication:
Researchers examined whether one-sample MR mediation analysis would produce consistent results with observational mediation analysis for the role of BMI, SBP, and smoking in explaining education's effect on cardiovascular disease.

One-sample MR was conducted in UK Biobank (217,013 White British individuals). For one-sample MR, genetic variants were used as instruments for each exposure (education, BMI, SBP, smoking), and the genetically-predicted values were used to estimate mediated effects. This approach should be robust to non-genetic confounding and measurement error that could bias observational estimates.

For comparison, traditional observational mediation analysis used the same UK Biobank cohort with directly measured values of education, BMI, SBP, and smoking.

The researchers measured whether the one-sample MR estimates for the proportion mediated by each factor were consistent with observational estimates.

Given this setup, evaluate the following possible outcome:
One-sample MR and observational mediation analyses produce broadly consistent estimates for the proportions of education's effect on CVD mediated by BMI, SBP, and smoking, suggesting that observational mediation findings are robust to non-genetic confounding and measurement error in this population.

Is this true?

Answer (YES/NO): NO